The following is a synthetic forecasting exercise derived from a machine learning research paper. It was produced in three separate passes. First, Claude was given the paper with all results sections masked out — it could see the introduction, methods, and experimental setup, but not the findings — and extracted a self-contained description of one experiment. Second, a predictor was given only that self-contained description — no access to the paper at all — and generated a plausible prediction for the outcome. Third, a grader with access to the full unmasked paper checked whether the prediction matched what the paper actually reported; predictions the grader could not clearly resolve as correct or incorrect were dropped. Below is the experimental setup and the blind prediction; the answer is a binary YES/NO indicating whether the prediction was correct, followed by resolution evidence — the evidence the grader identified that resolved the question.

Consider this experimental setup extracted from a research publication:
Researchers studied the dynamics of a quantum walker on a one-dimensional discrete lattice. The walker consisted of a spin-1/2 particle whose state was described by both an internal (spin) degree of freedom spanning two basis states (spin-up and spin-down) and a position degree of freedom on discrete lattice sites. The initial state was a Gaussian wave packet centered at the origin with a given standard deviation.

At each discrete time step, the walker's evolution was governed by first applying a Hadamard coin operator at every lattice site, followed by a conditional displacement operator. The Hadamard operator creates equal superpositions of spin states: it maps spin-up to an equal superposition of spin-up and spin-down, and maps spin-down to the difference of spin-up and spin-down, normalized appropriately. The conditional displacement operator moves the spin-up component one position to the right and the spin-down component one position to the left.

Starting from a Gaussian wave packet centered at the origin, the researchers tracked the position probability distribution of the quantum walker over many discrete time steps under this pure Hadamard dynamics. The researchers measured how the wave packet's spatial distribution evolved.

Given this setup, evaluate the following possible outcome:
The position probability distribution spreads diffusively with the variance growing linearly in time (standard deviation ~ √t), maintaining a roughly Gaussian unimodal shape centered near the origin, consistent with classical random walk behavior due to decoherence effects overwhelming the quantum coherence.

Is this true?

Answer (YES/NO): NO